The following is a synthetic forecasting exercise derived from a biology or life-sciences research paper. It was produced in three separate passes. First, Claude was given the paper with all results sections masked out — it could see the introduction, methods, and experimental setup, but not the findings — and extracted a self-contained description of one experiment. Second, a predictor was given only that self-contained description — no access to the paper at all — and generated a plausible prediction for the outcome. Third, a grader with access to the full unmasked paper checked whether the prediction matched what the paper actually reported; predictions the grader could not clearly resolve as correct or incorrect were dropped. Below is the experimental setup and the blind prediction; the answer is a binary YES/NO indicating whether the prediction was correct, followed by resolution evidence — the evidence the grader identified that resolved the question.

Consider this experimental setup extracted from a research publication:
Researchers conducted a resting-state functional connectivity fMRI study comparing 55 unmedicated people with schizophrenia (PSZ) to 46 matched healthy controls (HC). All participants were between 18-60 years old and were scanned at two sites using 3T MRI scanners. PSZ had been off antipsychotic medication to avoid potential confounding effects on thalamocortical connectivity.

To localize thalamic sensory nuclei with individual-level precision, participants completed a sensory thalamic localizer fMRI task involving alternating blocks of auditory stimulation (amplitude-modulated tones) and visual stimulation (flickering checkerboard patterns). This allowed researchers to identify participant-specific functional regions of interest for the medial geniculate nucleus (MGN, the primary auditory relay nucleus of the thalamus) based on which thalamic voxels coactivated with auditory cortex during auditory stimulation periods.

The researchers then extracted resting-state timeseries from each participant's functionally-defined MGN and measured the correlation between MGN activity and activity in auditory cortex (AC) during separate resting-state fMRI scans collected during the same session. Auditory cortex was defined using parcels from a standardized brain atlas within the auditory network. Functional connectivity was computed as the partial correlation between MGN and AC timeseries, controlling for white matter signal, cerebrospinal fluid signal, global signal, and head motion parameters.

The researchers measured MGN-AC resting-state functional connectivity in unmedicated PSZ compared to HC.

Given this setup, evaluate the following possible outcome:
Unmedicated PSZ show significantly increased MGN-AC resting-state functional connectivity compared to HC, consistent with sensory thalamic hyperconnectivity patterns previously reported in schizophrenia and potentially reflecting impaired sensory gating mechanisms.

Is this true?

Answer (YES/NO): NO